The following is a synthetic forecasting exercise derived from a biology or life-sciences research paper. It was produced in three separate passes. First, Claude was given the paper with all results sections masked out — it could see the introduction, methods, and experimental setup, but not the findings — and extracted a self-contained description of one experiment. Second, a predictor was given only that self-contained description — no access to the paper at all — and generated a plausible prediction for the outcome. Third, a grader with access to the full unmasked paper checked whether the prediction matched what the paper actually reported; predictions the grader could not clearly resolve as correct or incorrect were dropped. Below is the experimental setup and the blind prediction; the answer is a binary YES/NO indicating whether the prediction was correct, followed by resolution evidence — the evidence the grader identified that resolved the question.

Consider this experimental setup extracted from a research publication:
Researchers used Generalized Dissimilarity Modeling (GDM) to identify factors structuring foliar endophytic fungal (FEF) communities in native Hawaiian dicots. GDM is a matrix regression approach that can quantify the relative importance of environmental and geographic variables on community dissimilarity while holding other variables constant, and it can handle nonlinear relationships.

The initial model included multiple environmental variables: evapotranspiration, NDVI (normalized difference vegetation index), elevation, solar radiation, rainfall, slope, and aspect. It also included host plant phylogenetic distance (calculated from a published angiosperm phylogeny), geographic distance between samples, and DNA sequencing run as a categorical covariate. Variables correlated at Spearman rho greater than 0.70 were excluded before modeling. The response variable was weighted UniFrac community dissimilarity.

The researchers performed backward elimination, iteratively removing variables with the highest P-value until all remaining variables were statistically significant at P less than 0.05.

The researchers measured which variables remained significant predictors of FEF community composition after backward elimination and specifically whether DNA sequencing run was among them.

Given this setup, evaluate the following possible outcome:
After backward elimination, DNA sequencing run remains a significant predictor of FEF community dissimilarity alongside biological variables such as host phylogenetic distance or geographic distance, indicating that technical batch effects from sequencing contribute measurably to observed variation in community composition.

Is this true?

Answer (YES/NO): NO